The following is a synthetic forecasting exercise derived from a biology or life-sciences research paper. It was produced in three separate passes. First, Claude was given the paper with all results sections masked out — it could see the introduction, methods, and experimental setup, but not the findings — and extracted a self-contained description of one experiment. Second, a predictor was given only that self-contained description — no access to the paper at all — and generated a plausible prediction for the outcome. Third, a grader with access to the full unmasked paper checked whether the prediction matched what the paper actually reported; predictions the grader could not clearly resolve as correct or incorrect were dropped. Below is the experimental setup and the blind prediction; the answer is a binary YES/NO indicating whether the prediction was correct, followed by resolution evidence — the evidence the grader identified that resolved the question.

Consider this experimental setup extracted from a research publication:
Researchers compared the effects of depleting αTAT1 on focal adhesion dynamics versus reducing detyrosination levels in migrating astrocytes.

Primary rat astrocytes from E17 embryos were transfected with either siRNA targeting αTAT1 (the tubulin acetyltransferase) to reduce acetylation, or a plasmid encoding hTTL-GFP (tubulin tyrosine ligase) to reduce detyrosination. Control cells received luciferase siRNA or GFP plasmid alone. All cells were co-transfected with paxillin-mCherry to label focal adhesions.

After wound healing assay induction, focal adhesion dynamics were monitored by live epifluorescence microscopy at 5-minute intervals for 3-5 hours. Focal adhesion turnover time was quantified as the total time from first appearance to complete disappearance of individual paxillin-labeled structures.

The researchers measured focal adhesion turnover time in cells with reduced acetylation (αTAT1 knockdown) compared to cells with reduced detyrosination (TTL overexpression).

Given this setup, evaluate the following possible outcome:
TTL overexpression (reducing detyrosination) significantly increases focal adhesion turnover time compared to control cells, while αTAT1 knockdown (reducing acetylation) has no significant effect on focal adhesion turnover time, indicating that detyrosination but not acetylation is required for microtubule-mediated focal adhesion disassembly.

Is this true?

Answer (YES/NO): NO